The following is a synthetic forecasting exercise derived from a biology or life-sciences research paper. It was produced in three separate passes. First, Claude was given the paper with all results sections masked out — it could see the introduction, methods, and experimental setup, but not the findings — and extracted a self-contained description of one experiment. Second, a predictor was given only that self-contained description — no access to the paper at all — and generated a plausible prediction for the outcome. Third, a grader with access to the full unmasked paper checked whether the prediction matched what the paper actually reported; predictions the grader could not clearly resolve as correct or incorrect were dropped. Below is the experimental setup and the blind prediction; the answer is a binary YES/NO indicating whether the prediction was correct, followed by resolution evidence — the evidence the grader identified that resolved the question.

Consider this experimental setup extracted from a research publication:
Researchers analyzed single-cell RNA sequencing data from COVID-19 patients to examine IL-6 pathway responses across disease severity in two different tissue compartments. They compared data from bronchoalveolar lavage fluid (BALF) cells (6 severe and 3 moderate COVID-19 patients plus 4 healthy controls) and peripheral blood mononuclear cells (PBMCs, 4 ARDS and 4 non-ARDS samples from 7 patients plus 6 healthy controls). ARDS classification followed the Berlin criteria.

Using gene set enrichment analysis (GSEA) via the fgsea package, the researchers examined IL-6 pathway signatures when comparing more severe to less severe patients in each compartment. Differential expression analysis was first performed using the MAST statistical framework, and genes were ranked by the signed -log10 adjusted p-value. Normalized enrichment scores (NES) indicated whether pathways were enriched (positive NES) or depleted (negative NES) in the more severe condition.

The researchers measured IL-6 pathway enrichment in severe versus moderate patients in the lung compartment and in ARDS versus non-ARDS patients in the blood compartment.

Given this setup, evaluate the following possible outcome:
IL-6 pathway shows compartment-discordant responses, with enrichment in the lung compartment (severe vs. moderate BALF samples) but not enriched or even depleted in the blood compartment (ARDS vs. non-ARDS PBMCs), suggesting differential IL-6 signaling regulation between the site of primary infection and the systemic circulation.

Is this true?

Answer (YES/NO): YES